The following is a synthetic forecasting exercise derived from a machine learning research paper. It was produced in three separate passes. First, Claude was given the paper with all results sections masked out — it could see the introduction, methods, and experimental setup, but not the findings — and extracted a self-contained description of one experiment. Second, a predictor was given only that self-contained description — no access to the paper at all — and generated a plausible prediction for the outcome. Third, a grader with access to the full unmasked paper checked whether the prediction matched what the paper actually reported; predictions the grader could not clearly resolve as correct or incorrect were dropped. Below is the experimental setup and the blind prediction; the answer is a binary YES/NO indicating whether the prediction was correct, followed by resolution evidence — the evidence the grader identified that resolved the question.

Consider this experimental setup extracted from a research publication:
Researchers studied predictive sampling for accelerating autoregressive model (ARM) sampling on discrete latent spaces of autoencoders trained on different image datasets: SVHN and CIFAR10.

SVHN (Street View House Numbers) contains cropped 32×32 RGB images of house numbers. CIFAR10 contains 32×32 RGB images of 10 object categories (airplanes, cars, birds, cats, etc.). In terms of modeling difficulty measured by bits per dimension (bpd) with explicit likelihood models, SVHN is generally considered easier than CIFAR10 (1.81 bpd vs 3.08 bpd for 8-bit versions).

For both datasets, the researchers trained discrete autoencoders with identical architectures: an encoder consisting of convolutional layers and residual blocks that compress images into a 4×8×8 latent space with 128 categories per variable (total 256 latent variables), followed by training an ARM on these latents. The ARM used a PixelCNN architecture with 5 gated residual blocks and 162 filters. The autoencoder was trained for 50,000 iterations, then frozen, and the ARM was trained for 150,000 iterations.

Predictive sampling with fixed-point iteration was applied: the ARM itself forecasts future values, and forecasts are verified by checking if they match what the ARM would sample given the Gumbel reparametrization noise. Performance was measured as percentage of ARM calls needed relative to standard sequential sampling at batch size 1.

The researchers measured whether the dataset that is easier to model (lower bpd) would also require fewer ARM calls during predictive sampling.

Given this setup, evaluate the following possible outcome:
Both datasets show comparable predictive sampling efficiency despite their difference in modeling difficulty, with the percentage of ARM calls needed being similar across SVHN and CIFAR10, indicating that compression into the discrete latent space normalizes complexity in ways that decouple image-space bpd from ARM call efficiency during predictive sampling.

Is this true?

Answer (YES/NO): YES